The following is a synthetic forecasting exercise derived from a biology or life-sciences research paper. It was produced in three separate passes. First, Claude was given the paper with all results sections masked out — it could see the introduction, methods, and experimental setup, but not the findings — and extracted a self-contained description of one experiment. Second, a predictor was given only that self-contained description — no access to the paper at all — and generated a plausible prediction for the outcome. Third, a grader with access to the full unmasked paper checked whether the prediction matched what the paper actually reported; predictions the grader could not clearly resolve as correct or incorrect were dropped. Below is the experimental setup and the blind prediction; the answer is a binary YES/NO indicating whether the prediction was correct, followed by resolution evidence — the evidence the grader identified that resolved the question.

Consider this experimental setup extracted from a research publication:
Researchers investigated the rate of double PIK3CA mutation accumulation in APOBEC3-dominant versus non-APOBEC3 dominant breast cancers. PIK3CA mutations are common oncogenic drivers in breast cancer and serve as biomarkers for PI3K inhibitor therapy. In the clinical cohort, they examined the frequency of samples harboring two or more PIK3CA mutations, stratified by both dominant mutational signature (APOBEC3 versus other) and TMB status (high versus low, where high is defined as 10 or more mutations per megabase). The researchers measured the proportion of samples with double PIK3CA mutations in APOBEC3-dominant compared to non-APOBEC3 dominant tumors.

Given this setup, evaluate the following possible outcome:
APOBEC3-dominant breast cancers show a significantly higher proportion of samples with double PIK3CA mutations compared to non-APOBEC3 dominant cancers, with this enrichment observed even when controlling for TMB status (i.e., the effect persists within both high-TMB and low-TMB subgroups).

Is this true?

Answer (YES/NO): YES